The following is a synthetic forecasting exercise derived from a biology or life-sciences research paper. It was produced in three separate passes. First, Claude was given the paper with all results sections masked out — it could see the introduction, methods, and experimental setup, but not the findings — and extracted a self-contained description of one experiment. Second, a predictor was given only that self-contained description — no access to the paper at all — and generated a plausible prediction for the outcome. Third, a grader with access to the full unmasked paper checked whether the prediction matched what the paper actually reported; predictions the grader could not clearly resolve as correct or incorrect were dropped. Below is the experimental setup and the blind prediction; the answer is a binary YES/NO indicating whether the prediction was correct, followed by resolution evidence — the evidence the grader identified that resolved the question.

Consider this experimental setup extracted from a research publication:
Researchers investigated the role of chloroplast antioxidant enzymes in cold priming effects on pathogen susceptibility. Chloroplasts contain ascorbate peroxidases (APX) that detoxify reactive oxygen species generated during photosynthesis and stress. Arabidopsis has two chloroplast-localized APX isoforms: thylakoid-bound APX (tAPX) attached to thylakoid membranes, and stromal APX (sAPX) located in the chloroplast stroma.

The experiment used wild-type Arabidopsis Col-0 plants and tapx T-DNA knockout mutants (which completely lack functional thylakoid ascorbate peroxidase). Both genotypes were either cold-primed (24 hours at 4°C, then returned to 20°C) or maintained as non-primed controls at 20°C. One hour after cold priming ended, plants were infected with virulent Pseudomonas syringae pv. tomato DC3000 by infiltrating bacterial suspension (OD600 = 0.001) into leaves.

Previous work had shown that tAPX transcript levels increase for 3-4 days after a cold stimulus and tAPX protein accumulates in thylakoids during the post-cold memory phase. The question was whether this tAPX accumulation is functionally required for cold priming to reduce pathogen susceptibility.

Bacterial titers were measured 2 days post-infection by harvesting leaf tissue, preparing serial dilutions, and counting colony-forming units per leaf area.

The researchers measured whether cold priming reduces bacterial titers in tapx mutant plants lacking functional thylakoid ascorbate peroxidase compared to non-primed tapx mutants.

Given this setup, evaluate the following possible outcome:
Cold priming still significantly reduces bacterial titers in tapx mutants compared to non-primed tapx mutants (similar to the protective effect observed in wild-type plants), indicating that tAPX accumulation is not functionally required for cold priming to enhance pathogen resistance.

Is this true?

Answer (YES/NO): NO